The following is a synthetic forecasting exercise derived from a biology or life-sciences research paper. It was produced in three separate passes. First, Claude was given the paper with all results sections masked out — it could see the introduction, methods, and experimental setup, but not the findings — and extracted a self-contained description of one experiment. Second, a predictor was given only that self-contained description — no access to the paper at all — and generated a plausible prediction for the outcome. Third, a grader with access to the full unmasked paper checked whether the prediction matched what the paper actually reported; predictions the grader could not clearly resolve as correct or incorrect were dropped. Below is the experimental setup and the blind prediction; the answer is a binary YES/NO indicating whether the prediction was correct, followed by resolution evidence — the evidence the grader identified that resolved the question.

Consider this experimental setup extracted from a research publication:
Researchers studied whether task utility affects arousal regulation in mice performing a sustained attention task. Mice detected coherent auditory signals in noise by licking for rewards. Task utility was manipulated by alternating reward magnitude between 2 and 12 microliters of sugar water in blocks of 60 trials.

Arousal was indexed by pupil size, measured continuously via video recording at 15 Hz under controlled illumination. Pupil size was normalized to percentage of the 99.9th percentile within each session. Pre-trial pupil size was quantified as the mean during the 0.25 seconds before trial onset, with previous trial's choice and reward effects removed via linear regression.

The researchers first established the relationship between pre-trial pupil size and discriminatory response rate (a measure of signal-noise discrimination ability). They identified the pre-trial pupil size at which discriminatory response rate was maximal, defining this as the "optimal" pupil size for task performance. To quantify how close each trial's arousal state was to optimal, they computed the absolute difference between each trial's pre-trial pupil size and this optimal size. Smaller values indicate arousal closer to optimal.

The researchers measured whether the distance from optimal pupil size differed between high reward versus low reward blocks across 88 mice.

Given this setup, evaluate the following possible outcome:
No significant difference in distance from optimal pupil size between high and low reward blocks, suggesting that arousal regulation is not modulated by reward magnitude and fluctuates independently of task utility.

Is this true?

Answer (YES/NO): NO